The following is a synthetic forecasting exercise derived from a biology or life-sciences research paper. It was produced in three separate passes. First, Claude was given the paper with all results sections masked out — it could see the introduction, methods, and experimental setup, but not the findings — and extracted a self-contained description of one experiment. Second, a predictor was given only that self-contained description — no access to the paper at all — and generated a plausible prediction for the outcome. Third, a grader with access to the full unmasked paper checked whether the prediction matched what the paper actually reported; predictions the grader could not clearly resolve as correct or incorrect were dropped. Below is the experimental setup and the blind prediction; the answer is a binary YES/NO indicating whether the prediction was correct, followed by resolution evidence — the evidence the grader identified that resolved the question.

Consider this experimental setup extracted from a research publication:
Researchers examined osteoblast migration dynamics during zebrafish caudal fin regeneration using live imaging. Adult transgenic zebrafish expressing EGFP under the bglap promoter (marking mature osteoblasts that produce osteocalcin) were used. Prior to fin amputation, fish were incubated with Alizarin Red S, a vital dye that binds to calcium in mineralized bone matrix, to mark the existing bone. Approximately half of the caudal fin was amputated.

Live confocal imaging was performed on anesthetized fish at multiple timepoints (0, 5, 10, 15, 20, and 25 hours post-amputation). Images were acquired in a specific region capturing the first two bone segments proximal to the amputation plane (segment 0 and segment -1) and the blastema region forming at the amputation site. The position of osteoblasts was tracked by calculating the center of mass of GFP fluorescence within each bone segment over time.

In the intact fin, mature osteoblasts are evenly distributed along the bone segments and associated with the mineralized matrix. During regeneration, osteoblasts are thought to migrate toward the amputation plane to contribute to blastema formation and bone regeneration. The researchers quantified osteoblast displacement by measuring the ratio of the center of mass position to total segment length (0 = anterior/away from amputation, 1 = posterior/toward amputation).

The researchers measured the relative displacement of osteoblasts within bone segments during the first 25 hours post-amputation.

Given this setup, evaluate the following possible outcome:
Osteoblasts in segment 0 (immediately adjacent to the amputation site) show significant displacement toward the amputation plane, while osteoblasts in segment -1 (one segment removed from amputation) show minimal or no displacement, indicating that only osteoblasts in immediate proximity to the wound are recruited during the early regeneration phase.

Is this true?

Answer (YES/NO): YES